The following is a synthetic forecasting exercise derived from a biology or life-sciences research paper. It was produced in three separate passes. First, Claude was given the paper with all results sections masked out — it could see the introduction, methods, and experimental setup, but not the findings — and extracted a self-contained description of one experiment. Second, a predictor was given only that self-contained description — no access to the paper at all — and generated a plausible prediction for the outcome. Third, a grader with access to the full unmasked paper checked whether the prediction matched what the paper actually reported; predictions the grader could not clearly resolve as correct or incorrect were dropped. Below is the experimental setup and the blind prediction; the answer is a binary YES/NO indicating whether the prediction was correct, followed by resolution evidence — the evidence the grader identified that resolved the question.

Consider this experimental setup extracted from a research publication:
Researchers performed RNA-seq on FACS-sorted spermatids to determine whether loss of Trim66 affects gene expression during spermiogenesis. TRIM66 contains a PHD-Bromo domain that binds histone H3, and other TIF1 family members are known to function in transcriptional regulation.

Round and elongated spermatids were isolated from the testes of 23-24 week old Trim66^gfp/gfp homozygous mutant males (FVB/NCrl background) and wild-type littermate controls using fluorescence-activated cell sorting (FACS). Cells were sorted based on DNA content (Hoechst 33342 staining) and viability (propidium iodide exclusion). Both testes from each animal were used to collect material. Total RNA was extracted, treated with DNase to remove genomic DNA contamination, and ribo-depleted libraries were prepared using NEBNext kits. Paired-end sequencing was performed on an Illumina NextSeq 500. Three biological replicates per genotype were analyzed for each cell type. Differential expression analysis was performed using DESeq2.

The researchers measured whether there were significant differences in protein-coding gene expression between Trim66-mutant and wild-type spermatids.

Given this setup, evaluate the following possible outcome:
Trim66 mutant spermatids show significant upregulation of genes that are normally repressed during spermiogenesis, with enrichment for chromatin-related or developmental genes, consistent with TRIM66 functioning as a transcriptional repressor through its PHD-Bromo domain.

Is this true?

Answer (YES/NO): NO